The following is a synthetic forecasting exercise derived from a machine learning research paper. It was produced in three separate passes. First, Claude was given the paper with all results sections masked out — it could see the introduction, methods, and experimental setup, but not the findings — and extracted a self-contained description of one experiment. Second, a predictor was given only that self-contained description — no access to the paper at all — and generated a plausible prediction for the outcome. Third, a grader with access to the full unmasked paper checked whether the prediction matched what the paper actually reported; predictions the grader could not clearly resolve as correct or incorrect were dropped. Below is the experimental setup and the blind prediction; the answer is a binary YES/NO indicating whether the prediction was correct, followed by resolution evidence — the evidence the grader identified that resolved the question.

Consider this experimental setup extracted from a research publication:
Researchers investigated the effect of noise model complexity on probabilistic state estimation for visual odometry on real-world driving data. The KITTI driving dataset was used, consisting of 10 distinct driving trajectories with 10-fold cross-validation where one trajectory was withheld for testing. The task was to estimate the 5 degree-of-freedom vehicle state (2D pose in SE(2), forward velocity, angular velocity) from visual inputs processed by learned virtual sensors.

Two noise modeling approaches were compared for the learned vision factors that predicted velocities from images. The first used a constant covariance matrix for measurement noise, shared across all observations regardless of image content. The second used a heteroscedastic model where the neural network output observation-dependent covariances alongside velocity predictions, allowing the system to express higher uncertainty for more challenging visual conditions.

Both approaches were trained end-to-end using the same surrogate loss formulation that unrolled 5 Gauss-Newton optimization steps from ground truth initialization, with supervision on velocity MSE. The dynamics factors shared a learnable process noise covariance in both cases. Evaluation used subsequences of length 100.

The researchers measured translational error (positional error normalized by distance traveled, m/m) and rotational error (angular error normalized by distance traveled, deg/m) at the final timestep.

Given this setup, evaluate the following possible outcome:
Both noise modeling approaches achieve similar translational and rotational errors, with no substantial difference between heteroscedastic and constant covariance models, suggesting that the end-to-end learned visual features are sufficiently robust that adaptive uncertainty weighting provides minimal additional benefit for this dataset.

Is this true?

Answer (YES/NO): NO